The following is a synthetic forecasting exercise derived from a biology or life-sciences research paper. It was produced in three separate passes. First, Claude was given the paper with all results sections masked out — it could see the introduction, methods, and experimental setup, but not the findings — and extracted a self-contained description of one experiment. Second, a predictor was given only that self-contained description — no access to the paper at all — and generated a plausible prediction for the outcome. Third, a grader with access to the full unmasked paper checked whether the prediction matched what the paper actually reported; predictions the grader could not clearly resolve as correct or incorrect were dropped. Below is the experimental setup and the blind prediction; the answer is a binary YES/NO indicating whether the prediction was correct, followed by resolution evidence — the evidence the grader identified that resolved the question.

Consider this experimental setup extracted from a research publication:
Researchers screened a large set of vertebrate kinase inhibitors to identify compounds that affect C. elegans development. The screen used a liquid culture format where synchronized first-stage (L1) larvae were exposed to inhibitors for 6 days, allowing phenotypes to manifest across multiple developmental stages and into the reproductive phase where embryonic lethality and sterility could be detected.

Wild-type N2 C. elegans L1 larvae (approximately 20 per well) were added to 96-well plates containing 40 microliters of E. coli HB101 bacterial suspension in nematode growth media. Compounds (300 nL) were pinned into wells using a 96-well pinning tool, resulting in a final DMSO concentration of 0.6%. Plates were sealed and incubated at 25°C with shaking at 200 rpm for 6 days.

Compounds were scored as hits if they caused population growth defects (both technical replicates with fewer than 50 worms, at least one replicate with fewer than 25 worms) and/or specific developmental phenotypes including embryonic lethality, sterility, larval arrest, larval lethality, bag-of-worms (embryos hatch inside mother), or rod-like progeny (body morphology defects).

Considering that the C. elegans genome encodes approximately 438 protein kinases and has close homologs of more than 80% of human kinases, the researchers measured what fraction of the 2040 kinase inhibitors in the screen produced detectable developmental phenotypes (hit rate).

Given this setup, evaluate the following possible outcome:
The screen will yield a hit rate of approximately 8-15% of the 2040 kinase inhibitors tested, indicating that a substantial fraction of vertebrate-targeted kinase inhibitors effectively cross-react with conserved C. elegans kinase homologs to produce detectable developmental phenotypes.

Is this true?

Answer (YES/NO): YES